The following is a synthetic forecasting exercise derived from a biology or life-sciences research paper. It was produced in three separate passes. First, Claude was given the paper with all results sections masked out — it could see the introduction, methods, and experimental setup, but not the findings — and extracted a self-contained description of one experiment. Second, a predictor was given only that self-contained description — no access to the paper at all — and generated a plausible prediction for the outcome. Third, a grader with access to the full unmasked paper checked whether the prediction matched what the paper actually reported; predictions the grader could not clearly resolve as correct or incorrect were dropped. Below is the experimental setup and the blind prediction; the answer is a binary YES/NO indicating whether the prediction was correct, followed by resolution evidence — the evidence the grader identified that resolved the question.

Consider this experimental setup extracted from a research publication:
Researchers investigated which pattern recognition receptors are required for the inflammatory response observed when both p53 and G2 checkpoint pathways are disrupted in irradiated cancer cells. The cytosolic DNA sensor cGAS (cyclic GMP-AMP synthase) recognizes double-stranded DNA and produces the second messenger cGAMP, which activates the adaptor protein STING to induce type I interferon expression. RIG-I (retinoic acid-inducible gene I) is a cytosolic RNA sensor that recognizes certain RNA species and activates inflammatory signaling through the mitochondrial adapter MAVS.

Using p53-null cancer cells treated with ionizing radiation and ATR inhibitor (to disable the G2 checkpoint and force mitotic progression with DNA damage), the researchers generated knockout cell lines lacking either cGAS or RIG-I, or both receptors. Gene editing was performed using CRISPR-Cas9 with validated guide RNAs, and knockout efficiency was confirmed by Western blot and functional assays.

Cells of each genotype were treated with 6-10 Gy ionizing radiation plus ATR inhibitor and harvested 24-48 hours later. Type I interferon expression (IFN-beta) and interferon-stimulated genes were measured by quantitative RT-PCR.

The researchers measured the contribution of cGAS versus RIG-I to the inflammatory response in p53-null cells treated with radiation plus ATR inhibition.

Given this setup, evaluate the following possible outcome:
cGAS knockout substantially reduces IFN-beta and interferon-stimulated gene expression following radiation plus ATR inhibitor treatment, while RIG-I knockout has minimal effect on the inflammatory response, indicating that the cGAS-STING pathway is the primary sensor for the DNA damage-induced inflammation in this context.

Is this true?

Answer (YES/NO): NO